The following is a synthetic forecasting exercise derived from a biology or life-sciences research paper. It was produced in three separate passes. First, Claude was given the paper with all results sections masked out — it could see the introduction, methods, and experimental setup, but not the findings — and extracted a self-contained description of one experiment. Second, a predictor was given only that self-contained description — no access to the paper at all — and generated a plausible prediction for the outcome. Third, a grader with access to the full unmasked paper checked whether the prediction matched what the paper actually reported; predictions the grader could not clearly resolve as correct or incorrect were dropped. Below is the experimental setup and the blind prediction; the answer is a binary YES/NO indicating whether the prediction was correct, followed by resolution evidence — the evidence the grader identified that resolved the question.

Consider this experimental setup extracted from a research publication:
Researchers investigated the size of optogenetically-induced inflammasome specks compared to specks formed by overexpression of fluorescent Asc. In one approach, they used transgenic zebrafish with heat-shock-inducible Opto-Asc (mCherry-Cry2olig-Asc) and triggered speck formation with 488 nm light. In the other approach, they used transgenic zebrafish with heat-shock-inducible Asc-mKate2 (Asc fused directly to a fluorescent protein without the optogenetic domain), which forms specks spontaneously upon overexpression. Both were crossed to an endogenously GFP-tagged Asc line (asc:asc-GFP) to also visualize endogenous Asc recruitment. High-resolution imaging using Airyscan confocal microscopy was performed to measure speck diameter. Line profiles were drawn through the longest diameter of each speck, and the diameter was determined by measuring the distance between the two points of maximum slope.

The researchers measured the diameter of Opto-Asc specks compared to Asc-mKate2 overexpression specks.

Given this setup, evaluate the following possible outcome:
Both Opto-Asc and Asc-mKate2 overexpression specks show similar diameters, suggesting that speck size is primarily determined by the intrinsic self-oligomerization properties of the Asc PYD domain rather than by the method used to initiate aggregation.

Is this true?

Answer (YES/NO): NO